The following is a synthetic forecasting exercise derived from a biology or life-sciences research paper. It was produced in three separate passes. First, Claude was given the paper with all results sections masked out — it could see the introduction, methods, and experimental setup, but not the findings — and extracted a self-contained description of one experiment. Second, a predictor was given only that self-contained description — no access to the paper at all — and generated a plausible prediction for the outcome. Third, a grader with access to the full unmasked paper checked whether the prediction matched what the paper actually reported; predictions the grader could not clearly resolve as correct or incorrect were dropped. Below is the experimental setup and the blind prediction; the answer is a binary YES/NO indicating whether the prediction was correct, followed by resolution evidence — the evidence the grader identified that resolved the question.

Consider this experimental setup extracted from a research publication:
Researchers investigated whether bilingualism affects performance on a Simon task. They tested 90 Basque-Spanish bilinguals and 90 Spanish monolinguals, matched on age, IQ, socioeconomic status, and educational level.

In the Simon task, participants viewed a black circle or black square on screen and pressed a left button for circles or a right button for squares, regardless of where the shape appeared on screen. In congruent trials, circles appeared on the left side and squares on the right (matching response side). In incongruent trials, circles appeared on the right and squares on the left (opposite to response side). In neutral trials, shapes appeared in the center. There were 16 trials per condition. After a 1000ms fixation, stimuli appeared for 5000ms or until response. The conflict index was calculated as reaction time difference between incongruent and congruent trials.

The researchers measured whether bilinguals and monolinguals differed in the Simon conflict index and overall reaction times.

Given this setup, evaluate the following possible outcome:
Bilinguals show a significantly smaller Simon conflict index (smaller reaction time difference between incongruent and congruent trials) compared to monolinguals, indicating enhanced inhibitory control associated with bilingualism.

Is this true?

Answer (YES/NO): NO